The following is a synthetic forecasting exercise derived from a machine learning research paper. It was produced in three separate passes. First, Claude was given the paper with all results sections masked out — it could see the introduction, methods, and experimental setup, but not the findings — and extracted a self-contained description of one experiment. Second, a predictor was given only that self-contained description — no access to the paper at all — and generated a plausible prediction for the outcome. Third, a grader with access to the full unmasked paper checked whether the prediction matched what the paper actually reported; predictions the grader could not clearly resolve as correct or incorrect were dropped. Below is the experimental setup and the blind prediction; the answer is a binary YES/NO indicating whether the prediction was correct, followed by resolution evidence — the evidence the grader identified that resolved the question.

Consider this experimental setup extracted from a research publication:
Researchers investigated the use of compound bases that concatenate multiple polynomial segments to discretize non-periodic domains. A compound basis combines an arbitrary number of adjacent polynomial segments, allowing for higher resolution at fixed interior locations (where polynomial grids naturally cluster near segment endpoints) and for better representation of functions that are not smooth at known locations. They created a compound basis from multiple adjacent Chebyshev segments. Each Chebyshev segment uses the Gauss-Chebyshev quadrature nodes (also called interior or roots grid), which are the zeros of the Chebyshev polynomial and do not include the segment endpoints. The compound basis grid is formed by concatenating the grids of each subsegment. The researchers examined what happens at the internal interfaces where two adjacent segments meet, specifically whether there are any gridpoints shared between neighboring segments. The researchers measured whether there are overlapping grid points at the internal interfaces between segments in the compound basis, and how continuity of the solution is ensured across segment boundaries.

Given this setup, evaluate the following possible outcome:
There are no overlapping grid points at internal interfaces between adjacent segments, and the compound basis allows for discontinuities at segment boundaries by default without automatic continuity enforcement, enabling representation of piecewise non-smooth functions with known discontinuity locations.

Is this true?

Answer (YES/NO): NO